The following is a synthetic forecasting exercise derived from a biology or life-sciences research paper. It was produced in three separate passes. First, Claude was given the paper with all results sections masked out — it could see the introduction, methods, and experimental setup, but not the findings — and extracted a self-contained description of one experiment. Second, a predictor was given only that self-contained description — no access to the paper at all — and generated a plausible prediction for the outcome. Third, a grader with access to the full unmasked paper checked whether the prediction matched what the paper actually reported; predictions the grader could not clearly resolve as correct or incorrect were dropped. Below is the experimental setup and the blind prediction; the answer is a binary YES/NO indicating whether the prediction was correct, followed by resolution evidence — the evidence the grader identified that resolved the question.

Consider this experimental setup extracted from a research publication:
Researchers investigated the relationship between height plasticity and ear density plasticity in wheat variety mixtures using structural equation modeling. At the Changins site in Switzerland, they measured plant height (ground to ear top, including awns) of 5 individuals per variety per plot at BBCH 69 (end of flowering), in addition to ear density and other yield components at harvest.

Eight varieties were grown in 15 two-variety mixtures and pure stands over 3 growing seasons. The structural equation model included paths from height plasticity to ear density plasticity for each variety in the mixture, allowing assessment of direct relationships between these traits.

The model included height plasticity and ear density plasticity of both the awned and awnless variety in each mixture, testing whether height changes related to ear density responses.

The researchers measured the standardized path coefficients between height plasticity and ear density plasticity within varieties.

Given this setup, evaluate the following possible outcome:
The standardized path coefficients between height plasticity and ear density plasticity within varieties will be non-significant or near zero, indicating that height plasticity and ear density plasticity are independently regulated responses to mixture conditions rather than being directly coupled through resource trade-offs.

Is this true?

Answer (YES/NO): NO